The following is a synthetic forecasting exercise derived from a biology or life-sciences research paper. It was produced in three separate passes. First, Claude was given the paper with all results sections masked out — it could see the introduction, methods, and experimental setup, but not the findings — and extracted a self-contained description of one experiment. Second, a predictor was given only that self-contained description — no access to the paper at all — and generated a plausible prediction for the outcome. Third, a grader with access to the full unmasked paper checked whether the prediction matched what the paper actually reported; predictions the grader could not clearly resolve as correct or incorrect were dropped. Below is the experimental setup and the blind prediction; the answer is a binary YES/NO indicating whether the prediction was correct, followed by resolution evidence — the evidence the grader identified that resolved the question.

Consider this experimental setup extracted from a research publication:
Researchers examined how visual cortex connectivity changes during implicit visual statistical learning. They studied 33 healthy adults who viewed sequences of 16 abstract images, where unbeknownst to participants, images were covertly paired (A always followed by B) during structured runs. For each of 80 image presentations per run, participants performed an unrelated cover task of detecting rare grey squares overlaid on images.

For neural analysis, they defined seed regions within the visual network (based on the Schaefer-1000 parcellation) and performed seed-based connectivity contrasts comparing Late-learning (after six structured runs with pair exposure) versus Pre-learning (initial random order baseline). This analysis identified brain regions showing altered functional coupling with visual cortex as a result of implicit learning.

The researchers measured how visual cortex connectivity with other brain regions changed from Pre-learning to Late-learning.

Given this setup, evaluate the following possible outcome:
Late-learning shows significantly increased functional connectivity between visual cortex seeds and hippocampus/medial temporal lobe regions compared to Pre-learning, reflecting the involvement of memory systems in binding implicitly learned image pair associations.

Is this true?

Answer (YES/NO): NO